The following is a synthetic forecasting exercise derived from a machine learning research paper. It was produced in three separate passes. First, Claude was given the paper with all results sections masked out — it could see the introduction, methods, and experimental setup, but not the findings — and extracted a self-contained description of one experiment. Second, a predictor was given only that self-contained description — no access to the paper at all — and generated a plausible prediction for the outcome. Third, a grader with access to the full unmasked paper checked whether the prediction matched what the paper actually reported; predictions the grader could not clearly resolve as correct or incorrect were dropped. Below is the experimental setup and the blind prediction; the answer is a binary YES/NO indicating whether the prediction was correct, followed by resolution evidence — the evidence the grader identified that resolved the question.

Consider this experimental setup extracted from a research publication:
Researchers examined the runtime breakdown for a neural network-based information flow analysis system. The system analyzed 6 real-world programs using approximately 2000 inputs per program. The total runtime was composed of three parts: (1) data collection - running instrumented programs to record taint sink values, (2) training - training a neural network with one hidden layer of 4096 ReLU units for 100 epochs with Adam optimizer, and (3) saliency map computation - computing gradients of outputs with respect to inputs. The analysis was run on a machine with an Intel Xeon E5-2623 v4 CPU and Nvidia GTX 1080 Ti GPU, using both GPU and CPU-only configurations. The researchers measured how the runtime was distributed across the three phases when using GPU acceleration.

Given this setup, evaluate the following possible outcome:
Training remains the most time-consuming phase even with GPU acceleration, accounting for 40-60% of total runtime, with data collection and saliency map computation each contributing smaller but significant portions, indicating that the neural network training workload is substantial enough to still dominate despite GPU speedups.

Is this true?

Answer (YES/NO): NO